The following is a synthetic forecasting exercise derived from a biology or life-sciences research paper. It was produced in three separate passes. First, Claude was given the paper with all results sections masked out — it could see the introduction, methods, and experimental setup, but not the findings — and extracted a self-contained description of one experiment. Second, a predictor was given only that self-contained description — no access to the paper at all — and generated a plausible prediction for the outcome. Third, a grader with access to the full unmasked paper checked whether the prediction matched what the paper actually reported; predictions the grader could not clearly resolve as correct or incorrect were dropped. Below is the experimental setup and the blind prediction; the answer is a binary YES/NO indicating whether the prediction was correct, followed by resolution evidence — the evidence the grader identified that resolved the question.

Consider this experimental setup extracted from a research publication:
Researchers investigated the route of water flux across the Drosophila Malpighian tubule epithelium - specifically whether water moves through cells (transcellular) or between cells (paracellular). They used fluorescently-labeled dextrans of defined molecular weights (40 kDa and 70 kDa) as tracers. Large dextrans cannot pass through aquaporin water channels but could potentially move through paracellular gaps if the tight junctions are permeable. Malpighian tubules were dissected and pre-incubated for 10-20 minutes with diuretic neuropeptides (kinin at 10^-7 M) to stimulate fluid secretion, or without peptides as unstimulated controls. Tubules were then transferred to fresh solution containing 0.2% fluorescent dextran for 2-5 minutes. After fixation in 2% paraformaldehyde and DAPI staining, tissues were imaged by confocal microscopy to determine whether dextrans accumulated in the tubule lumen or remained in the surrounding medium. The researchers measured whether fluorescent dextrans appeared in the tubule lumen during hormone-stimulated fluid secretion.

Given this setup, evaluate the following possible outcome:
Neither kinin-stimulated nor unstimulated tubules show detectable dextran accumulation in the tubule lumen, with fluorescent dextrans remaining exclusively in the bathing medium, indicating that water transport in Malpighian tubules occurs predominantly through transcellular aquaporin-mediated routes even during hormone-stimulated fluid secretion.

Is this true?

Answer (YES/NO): NO